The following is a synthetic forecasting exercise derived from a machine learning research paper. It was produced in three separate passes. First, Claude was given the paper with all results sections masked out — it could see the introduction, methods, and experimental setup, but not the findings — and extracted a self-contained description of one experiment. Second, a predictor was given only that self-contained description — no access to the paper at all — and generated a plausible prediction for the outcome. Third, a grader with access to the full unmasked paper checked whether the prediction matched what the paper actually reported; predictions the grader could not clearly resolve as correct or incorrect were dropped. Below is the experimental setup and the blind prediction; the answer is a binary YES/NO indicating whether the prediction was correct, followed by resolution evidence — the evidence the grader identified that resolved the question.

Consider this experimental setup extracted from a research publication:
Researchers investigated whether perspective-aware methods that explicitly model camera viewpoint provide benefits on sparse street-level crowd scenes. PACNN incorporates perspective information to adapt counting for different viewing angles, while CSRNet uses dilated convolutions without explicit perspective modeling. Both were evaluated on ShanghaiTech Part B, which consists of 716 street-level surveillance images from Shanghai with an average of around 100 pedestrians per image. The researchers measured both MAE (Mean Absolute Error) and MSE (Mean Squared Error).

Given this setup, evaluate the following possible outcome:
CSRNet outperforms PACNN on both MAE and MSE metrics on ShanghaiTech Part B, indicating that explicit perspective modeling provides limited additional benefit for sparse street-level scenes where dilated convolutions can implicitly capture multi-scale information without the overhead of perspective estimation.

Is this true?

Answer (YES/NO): NO